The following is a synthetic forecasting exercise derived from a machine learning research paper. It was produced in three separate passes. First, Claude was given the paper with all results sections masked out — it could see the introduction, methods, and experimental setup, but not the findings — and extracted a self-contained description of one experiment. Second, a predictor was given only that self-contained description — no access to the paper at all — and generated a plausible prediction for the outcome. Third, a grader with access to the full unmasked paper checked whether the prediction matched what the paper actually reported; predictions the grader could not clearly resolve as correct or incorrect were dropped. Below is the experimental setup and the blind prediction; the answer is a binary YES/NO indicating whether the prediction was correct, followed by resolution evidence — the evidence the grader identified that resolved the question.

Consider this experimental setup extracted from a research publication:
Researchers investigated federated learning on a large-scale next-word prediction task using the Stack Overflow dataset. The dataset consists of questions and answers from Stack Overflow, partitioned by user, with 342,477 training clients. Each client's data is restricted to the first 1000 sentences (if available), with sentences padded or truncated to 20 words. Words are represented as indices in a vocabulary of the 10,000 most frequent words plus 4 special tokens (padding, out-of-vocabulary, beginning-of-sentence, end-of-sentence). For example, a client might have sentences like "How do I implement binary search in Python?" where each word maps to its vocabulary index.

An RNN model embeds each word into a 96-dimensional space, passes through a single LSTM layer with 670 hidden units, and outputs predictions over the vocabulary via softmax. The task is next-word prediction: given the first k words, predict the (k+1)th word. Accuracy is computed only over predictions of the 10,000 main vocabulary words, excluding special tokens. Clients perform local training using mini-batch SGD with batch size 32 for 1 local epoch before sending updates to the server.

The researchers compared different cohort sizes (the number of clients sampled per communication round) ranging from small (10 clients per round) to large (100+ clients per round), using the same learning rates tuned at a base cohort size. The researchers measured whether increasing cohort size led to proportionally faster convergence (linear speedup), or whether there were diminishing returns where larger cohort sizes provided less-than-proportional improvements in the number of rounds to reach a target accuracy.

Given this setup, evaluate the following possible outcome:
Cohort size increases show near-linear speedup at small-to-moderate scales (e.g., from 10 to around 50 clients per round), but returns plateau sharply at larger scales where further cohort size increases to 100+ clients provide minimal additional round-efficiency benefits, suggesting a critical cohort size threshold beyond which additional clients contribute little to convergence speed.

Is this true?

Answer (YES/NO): NO